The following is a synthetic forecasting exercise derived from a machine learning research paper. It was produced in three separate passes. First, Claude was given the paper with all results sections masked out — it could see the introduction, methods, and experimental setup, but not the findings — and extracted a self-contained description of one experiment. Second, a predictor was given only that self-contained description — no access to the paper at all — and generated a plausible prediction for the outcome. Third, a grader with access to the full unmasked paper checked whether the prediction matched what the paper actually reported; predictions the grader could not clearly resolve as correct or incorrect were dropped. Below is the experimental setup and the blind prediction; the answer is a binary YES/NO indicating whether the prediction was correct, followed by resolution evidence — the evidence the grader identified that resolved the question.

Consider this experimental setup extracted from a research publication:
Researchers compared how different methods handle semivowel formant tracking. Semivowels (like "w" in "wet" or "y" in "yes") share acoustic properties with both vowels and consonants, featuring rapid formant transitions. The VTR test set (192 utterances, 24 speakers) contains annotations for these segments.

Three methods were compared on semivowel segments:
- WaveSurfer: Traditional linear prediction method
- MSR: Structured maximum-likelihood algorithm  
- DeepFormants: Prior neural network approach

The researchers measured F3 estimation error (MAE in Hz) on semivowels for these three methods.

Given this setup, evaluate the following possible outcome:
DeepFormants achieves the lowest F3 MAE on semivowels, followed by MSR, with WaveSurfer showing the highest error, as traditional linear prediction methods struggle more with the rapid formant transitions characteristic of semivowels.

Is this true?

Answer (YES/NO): NO